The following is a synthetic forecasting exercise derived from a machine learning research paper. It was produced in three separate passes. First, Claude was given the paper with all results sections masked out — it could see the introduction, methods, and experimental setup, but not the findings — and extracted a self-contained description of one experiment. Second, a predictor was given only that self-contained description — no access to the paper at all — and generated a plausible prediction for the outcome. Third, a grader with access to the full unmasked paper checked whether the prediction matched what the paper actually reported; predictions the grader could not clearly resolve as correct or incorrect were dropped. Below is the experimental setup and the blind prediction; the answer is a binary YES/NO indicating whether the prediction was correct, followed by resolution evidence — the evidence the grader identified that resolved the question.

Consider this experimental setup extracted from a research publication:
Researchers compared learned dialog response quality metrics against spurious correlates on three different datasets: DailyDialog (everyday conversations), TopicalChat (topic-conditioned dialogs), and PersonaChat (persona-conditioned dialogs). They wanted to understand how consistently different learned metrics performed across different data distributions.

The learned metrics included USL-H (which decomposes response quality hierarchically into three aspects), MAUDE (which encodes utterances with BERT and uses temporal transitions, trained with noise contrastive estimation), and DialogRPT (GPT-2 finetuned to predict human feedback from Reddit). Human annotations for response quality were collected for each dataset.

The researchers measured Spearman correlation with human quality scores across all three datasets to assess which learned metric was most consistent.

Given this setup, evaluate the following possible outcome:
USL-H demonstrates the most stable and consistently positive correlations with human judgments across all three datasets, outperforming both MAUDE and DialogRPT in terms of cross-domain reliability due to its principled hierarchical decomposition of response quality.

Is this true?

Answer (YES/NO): NO